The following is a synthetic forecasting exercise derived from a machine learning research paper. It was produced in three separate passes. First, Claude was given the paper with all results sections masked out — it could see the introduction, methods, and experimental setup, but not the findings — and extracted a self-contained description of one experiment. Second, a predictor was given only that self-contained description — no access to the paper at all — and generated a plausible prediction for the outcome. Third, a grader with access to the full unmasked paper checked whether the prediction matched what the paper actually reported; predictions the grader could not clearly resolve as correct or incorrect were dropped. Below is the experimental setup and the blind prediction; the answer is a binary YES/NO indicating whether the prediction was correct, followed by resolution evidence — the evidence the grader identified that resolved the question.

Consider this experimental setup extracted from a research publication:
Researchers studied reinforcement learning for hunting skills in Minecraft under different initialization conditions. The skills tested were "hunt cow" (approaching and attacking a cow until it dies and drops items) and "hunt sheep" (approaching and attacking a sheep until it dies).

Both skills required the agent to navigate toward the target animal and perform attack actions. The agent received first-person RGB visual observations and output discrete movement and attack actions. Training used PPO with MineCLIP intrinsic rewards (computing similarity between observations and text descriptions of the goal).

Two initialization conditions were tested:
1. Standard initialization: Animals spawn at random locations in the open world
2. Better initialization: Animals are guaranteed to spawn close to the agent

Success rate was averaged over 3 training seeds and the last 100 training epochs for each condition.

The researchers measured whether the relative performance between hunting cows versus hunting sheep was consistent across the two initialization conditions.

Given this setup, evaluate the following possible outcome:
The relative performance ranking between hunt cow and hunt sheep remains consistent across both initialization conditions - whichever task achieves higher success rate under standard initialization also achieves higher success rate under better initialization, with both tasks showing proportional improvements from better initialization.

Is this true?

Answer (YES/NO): YES